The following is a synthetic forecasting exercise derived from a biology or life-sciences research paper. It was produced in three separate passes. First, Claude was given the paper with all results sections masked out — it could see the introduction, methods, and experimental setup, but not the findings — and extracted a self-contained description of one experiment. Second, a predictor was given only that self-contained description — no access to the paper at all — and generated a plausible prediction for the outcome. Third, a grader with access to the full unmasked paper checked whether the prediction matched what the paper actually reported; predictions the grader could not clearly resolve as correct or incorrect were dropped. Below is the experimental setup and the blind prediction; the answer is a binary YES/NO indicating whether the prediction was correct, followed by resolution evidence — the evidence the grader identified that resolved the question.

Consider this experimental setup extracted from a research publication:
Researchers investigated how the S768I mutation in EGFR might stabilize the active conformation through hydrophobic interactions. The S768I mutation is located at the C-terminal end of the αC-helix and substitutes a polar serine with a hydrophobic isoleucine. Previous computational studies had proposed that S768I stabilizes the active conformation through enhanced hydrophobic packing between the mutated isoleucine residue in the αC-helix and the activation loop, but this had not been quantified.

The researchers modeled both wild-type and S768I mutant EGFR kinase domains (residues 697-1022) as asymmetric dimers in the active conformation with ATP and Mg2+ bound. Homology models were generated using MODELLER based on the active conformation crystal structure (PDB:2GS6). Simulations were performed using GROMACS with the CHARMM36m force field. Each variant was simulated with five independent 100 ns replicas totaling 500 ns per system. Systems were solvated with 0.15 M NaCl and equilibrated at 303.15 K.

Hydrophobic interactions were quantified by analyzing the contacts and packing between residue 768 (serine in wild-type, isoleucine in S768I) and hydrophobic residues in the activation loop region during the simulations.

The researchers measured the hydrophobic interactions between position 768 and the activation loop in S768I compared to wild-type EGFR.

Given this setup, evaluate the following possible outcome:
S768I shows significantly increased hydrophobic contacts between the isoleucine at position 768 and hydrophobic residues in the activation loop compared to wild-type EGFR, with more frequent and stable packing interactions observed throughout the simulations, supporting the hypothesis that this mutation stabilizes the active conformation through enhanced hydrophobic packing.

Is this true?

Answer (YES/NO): YES